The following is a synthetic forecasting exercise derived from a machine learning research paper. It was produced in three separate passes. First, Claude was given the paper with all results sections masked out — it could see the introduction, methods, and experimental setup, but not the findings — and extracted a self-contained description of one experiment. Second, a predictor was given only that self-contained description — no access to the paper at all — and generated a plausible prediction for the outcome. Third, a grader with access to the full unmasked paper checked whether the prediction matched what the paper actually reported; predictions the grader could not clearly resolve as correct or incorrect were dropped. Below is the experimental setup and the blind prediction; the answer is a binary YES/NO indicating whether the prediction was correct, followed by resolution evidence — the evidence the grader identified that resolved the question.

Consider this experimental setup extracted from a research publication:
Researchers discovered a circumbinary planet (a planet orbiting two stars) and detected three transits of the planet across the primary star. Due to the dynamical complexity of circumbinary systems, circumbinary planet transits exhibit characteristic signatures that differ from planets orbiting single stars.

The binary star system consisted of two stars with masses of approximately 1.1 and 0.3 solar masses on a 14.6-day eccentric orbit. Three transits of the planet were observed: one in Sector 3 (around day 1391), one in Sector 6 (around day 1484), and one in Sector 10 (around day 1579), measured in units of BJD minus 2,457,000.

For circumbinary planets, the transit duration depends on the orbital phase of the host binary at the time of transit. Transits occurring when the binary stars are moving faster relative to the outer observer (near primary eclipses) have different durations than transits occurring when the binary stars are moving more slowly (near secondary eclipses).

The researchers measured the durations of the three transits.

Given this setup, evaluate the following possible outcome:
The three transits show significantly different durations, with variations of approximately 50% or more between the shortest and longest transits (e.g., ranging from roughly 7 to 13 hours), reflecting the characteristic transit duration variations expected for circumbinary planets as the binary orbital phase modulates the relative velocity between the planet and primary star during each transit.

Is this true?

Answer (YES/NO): YES